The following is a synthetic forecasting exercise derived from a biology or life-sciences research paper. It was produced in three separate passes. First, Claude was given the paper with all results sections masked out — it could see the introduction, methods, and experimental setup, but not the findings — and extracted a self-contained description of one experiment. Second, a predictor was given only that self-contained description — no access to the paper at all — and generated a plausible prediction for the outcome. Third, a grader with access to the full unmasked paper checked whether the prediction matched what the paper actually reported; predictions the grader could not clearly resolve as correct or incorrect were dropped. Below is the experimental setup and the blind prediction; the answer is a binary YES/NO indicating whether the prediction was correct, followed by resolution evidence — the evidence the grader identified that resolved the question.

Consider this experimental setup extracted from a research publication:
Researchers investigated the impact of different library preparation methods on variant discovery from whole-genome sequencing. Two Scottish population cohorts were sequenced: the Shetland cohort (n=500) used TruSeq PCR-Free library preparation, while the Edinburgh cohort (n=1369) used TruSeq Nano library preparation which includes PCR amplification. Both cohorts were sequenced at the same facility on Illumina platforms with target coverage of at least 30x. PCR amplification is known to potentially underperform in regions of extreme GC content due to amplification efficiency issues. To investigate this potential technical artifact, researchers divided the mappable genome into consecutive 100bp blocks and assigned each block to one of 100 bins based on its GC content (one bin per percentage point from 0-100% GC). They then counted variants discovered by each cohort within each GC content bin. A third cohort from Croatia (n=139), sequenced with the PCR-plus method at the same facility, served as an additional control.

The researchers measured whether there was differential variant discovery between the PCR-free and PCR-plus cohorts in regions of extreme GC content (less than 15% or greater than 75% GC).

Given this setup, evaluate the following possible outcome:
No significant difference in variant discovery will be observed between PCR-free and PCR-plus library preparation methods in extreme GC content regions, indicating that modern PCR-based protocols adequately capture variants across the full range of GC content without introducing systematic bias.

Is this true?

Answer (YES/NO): NO